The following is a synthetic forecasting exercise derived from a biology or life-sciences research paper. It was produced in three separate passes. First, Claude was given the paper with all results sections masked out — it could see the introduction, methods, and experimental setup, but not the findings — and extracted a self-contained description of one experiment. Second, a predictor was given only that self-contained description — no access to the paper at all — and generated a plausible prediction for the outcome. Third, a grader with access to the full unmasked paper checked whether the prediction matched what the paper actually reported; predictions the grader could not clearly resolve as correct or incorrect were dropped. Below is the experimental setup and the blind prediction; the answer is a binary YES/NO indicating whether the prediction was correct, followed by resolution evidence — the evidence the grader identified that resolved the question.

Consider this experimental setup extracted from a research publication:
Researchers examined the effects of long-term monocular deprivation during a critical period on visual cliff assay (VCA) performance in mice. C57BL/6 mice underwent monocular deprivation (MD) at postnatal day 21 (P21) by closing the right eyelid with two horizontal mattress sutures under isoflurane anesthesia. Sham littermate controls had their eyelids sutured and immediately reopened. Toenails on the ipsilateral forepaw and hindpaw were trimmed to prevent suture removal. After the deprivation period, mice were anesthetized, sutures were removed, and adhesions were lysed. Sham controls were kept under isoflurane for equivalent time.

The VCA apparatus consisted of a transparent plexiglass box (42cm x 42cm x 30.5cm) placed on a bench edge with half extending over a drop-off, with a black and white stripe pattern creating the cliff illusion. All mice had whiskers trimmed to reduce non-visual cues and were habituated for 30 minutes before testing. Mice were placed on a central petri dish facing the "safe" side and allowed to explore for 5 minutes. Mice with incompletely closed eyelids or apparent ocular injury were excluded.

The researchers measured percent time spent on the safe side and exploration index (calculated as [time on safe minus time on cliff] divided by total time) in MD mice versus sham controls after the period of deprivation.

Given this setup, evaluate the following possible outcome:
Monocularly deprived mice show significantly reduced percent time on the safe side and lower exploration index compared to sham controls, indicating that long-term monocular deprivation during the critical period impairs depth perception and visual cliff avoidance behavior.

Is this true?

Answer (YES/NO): YES